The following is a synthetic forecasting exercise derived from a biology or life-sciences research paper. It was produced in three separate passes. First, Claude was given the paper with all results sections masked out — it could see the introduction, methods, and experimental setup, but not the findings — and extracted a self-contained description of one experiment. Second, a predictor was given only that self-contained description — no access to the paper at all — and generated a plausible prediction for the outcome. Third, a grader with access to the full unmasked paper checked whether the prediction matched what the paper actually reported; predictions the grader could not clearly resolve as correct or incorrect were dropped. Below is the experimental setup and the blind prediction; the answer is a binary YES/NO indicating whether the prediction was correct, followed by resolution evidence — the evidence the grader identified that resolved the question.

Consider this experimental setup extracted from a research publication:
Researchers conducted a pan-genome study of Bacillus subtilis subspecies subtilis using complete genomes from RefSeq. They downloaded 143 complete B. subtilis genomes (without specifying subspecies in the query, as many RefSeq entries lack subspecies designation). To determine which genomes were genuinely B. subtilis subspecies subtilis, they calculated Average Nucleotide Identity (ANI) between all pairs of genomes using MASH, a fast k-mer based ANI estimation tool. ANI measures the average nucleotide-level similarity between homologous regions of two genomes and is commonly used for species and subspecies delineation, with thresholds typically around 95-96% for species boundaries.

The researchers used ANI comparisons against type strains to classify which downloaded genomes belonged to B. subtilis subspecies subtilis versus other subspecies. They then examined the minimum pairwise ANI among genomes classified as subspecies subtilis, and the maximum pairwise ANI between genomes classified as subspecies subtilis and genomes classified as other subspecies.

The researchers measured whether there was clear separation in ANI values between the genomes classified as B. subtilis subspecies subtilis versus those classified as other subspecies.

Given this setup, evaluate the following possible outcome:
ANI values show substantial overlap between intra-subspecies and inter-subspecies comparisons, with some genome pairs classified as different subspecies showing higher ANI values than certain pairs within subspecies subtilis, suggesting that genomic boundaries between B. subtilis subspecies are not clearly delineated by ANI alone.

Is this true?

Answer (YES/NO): NO